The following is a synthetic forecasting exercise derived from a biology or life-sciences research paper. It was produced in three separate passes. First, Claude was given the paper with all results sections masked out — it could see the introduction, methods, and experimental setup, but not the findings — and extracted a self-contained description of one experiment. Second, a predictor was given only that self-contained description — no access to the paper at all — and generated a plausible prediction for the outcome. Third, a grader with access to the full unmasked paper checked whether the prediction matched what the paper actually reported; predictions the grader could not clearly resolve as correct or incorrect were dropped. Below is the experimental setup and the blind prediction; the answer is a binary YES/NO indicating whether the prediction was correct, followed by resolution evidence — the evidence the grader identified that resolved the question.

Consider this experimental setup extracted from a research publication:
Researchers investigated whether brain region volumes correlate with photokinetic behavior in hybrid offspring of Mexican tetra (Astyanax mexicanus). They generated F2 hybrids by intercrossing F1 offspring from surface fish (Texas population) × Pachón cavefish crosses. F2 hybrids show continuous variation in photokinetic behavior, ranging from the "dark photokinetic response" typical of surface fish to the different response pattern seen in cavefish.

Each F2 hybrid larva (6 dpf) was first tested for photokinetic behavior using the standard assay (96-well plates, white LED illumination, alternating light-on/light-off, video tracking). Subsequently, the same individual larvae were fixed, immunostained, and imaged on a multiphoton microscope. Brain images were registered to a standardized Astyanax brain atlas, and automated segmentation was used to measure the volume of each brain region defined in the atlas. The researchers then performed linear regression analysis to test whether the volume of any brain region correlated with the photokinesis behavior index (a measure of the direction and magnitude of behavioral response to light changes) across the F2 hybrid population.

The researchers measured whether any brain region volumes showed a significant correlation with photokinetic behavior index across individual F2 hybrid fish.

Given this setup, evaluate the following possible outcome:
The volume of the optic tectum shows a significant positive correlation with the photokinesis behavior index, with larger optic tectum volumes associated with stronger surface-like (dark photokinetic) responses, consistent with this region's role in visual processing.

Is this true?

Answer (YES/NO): NO